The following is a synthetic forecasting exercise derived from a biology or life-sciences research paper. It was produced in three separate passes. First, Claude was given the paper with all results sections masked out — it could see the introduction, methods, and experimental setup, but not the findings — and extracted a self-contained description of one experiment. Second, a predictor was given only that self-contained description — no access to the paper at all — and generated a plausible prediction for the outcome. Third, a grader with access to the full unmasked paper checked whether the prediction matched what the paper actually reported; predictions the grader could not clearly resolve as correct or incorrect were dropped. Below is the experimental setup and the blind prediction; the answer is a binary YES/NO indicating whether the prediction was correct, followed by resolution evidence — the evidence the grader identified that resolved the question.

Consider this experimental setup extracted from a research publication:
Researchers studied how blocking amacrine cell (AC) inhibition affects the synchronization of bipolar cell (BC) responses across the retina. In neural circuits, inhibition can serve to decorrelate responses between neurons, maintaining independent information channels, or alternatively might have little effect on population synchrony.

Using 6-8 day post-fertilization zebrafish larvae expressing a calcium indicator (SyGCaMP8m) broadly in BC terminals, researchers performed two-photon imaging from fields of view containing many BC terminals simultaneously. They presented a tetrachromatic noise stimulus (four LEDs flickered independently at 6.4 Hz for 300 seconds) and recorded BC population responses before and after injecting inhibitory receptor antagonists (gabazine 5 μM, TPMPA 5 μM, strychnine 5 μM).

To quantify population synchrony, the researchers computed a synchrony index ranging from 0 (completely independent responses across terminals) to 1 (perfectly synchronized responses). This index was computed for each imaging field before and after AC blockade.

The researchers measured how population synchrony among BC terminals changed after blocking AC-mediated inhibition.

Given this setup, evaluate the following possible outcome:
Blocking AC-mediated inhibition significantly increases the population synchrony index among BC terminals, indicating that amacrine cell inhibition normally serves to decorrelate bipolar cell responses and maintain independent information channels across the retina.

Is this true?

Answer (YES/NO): NO